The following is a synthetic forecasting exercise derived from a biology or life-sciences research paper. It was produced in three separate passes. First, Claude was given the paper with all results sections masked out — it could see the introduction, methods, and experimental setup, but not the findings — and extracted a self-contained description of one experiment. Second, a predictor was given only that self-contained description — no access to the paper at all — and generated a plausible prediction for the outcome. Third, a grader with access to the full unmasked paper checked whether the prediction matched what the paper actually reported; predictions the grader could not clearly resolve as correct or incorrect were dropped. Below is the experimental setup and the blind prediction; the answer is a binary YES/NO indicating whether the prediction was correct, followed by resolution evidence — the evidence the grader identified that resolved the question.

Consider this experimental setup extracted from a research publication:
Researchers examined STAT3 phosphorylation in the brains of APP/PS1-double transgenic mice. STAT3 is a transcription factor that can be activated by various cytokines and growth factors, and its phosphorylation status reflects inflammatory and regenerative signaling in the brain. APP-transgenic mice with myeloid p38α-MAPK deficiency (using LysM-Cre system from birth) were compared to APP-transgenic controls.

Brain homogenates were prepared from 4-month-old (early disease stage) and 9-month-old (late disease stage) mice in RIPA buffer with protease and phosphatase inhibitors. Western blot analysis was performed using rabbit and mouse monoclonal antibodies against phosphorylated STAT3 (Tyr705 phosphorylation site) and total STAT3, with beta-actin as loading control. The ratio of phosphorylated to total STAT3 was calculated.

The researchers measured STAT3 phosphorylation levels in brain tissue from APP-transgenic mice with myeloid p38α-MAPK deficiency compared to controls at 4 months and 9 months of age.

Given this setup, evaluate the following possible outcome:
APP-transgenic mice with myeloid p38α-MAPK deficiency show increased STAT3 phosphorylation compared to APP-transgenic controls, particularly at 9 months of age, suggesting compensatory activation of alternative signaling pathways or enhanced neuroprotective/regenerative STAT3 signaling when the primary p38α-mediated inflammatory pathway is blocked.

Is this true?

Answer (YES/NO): NO